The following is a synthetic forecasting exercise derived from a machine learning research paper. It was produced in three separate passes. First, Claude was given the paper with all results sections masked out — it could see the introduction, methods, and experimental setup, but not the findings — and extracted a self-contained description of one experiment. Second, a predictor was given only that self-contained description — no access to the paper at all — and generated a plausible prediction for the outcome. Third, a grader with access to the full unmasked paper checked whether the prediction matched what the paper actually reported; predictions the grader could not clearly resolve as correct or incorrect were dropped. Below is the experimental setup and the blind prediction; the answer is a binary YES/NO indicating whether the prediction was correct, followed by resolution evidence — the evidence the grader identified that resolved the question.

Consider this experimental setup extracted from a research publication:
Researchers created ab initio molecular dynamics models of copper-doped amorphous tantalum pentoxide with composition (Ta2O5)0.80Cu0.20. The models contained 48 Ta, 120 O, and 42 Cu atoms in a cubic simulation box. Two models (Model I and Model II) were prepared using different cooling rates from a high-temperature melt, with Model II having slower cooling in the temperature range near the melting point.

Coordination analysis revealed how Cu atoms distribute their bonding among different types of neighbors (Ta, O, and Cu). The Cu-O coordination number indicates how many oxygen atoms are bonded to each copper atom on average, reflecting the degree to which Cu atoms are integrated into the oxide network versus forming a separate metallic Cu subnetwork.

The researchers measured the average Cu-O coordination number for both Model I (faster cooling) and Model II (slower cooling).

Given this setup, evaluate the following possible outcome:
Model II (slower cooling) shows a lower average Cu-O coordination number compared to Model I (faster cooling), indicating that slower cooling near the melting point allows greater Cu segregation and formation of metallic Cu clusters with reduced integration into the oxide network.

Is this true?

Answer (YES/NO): YES